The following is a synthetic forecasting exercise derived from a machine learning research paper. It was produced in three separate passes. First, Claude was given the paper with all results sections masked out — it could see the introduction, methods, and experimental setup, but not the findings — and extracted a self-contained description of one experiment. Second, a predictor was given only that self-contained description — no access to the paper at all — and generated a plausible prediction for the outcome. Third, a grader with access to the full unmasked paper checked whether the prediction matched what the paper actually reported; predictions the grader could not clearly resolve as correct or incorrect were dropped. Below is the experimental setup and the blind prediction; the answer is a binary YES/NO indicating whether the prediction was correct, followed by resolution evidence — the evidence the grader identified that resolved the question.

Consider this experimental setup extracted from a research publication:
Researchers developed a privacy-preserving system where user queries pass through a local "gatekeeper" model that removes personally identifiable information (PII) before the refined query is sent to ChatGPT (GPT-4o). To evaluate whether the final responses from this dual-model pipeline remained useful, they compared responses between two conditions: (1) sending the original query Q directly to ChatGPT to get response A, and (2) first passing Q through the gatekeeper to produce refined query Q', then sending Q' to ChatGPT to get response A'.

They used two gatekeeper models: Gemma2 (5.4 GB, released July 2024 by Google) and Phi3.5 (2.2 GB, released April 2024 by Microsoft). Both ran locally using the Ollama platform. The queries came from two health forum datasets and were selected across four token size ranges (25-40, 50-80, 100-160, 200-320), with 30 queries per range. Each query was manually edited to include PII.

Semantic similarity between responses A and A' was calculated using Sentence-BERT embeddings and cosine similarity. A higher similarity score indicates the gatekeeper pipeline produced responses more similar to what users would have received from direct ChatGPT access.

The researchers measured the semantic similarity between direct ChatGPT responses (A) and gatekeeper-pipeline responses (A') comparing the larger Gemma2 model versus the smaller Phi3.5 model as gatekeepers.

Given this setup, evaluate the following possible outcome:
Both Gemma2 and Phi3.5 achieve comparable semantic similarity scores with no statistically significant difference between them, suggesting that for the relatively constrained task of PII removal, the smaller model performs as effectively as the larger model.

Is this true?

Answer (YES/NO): NO